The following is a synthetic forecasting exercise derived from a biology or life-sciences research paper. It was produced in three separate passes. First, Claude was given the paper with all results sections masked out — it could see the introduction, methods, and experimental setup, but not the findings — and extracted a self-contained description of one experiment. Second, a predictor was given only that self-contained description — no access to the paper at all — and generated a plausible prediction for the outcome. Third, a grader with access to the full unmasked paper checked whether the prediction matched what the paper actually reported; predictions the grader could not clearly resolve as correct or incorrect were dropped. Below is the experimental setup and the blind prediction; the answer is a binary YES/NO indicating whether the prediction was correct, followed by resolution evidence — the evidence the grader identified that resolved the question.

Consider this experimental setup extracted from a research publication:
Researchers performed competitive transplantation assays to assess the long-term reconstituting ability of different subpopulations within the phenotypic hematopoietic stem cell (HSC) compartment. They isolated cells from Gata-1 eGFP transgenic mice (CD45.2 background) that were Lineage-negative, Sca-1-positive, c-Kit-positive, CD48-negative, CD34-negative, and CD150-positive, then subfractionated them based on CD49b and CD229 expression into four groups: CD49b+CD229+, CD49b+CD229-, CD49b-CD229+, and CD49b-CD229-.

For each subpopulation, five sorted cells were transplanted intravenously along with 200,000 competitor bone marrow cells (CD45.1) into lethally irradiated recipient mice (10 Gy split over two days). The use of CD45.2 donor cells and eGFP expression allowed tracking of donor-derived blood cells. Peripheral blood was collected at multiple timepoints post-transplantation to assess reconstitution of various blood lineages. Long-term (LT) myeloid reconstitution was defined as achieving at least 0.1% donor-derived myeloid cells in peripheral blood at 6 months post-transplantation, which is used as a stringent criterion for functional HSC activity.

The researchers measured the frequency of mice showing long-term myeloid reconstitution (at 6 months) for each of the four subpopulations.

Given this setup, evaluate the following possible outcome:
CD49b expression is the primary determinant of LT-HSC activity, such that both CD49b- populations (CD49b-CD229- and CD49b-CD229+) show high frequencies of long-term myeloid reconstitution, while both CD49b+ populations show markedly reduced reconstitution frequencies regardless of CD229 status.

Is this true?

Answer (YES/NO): NO